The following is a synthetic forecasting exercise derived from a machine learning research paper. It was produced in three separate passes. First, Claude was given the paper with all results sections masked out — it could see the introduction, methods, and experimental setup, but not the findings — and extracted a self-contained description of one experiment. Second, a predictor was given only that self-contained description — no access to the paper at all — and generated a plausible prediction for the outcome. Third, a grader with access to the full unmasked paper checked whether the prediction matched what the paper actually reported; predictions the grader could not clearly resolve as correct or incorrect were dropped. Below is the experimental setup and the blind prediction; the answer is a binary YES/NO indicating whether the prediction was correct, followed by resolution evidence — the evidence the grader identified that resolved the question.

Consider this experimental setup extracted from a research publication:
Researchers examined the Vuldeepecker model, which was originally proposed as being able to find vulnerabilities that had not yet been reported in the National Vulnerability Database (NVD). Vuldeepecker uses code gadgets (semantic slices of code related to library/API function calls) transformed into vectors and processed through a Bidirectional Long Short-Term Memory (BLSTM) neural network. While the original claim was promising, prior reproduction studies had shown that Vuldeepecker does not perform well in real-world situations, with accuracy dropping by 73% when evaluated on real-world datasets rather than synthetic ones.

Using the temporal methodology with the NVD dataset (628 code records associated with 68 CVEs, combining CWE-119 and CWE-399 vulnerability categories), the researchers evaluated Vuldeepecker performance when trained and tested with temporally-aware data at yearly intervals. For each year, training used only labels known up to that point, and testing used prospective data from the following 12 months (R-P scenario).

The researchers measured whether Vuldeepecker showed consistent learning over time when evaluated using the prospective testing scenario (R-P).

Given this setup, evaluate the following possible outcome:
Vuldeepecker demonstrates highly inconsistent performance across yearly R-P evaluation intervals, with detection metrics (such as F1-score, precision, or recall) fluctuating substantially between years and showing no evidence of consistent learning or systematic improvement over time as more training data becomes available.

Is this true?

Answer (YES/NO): NO